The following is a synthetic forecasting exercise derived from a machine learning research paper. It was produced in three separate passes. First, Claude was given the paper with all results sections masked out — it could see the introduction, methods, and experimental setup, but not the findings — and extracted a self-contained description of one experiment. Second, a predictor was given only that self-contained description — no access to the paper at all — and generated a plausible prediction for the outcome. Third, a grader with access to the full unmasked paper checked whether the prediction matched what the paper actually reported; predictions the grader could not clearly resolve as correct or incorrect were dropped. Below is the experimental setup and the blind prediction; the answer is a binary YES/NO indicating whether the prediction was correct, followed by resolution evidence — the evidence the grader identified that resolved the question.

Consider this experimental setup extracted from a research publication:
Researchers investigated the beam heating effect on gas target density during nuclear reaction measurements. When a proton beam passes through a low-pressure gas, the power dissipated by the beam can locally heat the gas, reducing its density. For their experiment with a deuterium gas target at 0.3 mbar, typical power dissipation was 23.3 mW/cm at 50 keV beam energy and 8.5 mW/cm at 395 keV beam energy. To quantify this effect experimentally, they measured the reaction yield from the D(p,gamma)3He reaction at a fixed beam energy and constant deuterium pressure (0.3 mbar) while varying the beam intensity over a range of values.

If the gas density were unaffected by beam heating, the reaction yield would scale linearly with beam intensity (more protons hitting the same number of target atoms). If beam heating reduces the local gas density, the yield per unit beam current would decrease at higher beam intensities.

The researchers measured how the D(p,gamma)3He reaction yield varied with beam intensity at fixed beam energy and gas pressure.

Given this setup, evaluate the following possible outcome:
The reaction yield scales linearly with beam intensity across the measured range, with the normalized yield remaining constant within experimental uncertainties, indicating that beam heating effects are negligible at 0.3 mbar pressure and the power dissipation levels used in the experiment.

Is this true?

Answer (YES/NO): NO